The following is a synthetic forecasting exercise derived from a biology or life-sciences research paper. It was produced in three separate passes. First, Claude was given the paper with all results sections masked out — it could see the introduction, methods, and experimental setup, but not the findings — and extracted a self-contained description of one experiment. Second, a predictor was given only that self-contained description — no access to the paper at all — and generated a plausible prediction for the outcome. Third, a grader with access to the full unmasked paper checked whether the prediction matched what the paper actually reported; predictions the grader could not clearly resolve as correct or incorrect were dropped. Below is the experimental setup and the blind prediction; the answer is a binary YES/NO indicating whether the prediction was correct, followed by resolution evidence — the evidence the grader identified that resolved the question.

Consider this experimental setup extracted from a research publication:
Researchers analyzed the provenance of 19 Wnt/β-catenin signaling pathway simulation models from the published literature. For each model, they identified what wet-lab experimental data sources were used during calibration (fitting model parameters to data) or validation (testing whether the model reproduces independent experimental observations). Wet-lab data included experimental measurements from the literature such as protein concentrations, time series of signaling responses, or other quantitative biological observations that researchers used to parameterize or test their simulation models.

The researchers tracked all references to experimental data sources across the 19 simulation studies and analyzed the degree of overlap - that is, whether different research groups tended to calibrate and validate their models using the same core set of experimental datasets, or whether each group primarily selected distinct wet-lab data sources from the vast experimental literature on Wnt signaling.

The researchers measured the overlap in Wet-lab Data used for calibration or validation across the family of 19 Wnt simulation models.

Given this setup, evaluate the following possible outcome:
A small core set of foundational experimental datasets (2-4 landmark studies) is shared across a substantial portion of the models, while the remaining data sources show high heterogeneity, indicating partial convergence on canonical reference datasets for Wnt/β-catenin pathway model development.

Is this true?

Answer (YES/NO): NO